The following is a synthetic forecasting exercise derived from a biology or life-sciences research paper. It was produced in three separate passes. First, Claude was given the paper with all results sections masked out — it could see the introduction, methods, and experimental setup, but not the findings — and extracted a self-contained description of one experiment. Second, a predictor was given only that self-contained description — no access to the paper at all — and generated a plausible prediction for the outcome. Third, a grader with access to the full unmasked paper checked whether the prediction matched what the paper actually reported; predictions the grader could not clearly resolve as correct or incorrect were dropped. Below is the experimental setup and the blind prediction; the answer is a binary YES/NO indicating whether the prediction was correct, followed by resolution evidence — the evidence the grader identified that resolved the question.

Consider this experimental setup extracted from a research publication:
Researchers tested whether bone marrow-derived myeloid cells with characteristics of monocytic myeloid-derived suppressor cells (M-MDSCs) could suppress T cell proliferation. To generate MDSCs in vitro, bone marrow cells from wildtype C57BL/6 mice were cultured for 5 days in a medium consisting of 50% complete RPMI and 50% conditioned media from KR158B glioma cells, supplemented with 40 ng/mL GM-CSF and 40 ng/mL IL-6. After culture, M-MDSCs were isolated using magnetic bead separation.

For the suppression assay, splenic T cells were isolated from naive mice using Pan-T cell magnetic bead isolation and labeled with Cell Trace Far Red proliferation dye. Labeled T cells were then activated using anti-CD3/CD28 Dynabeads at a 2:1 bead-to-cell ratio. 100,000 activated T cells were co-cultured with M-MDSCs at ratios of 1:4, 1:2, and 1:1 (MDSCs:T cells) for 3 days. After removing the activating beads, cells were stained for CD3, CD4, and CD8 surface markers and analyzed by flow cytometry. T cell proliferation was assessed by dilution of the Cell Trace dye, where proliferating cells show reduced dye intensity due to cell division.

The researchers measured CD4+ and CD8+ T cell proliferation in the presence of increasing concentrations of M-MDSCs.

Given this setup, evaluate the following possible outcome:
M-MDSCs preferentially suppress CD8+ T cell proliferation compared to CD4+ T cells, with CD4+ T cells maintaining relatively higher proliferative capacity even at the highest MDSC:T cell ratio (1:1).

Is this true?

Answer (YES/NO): NO